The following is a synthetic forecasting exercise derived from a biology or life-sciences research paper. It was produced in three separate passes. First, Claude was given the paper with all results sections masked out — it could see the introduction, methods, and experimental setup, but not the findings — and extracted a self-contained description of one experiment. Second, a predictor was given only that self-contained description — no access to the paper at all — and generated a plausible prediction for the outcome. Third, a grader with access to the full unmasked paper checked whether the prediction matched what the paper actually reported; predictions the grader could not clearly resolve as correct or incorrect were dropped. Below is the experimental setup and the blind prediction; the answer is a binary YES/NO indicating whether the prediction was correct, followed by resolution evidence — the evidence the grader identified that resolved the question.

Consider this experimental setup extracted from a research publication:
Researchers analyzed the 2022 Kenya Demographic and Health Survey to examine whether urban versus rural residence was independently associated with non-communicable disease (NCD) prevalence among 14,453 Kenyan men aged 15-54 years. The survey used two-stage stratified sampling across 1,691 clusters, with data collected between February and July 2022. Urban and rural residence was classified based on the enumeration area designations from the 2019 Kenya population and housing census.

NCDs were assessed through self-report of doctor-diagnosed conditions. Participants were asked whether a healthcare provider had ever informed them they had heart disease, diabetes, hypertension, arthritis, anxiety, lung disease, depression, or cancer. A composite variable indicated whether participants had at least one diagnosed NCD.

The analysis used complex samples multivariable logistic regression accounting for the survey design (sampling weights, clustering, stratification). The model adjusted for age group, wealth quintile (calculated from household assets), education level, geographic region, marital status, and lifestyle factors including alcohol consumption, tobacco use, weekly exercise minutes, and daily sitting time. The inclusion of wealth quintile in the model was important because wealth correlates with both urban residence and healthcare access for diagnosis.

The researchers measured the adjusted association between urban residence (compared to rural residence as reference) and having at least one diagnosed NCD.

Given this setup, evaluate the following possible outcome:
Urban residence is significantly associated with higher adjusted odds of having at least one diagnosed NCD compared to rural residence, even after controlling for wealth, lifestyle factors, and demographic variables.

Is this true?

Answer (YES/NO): NO